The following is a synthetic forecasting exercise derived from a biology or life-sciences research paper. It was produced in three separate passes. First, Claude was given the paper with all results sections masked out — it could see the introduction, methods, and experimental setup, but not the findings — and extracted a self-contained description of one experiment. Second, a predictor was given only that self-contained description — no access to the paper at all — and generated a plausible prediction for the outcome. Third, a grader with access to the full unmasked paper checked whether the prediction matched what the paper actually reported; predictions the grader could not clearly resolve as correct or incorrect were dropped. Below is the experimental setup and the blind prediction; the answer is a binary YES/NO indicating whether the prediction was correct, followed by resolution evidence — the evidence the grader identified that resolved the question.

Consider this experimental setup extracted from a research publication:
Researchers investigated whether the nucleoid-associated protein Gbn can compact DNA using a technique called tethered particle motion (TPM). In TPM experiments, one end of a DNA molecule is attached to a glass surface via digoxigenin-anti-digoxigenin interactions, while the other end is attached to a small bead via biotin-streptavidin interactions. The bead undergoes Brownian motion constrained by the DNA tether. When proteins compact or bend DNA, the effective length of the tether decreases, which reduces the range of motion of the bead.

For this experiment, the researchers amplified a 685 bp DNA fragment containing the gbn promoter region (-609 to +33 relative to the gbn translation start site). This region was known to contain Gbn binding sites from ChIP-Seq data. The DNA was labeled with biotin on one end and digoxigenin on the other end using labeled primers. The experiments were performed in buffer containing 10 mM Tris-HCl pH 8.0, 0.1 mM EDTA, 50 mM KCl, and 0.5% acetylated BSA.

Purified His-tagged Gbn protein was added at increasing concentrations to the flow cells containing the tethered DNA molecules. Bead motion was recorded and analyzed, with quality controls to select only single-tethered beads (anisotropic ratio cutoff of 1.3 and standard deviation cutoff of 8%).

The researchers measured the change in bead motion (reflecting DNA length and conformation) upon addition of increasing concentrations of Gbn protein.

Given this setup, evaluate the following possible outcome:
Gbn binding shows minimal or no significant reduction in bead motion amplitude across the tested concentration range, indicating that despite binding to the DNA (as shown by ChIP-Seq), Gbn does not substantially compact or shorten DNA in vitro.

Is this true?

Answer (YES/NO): YES